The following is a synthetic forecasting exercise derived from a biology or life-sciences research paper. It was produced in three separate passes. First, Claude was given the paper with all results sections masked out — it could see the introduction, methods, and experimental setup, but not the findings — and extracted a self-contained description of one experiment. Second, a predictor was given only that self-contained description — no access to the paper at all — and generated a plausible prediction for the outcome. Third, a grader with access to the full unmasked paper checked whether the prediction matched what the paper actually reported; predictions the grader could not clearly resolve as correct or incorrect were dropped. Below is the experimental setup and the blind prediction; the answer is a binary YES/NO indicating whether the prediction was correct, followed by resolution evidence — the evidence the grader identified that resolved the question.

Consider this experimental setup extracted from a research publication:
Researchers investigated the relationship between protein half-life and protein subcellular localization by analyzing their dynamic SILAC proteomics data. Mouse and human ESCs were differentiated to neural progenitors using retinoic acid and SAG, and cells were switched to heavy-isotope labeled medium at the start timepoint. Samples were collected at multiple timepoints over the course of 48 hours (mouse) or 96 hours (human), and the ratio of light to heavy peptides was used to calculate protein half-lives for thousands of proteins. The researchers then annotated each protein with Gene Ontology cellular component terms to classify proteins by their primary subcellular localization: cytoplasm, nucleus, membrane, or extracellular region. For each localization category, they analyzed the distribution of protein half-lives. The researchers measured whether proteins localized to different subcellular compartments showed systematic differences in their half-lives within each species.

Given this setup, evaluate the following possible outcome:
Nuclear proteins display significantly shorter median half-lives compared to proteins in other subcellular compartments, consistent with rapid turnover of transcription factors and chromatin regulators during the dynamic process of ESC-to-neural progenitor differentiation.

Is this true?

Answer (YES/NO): NO